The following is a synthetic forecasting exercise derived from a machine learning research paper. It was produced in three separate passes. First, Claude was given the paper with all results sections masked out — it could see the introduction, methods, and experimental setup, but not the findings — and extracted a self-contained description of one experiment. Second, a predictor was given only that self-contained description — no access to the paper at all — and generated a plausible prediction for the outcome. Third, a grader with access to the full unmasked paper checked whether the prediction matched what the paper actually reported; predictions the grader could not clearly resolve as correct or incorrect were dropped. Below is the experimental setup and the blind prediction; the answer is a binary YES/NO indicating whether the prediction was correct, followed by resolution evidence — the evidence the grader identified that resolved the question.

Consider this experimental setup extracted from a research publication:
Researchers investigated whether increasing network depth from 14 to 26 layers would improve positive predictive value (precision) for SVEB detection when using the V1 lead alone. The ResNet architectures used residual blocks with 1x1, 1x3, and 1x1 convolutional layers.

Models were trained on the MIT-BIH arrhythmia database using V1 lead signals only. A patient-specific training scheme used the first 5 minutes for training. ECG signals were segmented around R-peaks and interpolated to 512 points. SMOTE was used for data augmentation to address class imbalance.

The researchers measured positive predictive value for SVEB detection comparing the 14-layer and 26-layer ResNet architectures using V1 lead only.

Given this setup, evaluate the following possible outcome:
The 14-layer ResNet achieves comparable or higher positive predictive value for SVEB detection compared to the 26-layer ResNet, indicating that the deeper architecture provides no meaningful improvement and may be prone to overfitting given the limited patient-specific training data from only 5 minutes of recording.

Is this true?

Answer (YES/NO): NO